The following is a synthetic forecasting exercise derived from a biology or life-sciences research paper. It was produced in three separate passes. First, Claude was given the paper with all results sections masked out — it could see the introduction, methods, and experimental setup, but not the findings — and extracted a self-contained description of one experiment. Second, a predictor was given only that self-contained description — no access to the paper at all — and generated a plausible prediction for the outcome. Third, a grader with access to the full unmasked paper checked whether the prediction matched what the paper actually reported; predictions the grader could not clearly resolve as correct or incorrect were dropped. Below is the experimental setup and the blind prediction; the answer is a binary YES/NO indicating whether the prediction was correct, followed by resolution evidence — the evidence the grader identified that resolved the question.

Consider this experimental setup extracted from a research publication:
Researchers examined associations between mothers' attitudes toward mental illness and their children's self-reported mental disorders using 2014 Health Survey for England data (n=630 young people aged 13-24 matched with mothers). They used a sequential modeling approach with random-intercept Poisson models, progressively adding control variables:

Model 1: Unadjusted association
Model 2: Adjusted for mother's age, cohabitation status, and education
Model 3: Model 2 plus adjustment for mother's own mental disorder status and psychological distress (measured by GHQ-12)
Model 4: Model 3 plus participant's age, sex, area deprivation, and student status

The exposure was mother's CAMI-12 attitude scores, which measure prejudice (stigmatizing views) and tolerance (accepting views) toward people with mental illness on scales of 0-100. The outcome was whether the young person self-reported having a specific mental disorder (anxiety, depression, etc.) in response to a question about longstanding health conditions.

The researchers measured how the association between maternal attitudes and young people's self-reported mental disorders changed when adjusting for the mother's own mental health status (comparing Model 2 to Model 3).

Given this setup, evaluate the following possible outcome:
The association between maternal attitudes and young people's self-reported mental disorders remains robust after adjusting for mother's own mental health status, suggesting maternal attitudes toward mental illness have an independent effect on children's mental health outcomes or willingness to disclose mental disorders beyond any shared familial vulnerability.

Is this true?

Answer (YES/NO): YES